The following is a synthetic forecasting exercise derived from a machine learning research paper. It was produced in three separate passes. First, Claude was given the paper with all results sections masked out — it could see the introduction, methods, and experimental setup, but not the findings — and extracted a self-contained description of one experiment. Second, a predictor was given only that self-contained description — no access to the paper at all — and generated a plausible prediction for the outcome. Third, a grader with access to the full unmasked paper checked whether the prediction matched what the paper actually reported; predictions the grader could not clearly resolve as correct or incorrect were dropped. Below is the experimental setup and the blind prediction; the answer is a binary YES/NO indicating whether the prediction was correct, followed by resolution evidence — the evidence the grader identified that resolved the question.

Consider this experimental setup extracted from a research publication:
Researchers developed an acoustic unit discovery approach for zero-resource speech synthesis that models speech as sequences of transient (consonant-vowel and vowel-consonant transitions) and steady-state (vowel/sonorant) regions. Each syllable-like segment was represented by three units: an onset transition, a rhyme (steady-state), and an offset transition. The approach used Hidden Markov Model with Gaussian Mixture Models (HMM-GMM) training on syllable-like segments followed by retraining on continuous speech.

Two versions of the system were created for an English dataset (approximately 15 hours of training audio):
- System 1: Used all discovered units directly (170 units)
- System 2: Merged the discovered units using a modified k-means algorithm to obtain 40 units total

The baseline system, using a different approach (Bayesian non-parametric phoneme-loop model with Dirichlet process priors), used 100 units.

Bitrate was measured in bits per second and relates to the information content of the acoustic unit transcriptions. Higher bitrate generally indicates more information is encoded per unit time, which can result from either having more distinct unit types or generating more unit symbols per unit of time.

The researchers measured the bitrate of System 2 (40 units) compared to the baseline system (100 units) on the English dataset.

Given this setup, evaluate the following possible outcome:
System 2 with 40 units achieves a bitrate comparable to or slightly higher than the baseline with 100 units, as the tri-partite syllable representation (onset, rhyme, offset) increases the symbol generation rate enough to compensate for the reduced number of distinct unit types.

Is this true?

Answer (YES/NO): NO